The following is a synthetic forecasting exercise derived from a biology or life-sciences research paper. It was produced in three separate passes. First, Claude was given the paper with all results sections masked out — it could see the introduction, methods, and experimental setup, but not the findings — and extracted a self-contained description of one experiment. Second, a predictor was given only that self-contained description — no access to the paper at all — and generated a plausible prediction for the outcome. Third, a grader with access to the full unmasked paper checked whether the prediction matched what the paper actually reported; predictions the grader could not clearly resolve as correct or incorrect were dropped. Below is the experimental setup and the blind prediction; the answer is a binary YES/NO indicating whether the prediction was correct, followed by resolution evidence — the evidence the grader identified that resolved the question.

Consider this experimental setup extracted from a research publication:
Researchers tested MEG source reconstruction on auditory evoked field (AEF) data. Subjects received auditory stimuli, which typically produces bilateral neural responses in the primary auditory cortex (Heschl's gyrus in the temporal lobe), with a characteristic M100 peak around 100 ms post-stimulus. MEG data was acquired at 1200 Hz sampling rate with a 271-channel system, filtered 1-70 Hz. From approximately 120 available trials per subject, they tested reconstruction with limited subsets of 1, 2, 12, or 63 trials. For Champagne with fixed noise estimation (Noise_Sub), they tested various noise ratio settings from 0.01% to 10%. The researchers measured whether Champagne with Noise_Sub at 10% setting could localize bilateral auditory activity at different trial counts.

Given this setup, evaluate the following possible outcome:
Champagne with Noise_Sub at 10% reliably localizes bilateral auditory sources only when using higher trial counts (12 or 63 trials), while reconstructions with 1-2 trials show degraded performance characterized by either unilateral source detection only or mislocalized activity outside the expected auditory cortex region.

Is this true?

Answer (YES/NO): NO